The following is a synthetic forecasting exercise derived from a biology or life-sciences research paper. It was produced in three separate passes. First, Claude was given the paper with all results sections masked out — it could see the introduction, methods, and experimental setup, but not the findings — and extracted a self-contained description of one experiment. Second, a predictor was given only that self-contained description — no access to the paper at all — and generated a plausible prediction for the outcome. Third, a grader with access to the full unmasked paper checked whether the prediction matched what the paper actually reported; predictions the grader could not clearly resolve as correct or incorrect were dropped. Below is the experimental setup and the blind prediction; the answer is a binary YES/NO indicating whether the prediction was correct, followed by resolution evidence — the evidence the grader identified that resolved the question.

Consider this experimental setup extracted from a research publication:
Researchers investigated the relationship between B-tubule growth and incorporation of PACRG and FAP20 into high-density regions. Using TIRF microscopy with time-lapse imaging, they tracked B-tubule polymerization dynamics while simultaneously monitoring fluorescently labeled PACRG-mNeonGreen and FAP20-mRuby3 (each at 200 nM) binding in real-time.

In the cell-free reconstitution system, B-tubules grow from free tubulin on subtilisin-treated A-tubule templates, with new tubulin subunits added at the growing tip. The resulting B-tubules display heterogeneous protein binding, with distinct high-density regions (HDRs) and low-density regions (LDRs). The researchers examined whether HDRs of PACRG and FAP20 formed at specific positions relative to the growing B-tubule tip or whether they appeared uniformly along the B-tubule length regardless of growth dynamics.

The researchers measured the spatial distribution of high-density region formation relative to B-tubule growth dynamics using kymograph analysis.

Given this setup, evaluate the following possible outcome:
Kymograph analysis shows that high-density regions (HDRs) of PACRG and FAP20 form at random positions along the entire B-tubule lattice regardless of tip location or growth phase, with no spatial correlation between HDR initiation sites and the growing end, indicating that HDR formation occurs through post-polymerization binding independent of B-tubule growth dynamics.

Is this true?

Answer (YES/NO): YES